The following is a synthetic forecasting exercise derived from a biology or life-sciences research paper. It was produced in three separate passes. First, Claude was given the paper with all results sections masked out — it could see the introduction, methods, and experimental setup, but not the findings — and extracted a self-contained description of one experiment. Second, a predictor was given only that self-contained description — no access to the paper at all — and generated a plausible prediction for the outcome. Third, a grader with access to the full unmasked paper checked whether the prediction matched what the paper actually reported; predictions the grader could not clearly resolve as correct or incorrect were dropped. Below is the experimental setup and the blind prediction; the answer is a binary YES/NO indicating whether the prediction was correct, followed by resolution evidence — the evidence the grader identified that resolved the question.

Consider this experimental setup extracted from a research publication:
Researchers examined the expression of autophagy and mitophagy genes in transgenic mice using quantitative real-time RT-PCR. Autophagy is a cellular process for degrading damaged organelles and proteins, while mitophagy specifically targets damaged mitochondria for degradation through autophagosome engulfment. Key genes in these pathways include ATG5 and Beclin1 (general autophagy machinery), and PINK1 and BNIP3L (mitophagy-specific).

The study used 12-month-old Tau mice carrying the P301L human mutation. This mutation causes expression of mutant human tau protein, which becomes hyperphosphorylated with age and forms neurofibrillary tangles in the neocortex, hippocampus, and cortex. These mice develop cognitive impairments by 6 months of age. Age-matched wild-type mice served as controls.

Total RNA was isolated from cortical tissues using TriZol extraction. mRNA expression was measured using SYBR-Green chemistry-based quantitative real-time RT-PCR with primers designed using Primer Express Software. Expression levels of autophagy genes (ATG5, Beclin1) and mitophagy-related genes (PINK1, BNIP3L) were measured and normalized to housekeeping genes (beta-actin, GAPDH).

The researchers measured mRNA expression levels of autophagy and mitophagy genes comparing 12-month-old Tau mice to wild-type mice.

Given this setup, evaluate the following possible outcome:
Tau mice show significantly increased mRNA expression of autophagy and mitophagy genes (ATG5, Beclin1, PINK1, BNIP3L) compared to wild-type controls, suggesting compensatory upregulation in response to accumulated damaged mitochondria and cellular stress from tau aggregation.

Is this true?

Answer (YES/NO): NO